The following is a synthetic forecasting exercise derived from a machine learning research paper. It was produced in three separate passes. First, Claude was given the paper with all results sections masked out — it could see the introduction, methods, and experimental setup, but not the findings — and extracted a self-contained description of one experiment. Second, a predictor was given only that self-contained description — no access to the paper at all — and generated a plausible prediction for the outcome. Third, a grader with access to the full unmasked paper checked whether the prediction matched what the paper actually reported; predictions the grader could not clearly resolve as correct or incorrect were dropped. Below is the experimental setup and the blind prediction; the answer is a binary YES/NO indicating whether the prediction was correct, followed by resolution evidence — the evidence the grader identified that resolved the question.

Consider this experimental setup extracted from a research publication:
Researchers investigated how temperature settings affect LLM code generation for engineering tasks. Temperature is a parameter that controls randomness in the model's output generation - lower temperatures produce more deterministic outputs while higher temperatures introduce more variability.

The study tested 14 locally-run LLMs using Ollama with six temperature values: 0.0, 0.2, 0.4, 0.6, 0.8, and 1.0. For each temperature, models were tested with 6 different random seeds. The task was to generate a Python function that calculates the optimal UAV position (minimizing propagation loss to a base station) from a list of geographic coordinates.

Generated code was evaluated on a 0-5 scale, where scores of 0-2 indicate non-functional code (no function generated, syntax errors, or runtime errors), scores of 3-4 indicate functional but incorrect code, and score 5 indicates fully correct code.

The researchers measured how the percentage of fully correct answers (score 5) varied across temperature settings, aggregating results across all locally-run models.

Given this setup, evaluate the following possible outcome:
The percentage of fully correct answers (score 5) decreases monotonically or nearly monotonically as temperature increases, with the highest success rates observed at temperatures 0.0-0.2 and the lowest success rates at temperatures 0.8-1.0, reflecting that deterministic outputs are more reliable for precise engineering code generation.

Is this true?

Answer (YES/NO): NO